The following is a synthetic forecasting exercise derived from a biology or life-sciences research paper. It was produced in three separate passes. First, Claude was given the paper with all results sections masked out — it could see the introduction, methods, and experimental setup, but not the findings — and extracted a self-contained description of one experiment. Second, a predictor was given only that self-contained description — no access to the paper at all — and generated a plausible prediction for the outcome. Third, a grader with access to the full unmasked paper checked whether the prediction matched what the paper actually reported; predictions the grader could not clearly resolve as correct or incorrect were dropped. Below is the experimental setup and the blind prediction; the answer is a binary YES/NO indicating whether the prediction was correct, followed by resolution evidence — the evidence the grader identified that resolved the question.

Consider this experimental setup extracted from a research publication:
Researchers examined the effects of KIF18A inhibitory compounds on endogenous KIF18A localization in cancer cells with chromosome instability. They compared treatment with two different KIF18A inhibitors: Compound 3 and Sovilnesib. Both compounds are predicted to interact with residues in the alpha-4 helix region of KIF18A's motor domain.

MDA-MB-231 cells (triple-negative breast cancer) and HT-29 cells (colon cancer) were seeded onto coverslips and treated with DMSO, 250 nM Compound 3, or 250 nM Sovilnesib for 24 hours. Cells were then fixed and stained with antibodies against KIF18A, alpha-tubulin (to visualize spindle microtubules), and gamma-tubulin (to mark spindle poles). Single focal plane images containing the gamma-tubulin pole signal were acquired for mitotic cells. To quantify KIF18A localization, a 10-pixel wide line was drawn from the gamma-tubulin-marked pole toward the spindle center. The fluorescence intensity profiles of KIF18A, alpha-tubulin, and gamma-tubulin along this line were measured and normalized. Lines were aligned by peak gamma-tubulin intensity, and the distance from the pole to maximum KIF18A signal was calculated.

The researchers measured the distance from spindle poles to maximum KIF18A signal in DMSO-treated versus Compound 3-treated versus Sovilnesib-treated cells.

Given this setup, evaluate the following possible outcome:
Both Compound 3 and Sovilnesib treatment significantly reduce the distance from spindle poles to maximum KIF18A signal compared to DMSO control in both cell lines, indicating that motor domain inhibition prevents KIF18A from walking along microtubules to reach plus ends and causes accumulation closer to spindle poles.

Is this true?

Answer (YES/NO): YES